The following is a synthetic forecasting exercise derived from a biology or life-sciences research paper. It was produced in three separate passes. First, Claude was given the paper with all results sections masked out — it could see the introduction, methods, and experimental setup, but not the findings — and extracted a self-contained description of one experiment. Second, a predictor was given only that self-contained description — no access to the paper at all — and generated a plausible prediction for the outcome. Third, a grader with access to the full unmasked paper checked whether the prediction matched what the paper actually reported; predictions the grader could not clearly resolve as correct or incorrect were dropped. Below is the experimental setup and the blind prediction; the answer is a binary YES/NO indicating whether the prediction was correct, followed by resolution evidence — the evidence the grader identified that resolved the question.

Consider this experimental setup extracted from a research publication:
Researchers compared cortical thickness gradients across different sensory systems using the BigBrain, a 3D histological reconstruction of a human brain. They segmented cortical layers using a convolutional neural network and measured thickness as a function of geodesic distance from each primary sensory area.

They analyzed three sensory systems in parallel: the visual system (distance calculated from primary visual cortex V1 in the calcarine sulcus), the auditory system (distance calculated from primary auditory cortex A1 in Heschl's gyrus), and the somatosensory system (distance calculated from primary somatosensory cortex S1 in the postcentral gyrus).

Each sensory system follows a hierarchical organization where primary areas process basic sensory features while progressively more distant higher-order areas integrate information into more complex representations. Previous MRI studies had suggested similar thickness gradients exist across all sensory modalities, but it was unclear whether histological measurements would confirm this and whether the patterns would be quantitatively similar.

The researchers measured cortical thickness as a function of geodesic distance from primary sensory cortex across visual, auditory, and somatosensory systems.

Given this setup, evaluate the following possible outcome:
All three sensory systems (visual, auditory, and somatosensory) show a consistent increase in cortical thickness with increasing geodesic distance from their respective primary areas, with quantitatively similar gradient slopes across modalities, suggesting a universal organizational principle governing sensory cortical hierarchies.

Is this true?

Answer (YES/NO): NO